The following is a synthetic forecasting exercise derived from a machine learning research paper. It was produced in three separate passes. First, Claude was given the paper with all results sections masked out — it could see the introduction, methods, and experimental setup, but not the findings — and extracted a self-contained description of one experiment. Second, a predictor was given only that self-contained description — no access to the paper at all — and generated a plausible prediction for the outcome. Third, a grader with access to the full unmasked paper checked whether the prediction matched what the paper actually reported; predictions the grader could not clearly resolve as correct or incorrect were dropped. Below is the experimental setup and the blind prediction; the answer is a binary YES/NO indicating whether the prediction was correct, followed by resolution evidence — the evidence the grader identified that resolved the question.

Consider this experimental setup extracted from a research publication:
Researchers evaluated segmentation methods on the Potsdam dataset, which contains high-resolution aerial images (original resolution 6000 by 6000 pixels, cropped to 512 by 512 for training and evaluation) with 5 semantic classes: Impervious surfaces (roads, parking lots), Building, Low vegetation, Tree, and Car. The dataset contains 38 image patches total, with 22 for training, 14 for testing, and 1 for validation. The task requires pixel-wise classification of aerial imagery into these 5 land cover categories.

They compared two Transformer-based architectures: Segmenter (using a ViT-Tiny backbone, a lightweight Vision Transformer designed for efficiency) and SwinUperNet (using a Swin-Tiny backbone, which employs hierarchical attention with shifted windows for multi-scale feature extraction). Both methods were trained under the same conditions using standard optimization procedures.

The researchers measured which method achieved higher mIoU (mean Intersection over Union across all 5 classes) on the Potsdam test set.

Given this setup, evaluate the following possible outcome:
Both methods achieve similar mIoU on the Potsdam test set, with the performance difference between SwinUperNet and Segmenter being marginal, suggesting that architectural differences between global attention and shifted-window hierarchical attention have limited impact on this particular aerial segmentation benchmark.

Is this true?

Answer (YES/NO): NO